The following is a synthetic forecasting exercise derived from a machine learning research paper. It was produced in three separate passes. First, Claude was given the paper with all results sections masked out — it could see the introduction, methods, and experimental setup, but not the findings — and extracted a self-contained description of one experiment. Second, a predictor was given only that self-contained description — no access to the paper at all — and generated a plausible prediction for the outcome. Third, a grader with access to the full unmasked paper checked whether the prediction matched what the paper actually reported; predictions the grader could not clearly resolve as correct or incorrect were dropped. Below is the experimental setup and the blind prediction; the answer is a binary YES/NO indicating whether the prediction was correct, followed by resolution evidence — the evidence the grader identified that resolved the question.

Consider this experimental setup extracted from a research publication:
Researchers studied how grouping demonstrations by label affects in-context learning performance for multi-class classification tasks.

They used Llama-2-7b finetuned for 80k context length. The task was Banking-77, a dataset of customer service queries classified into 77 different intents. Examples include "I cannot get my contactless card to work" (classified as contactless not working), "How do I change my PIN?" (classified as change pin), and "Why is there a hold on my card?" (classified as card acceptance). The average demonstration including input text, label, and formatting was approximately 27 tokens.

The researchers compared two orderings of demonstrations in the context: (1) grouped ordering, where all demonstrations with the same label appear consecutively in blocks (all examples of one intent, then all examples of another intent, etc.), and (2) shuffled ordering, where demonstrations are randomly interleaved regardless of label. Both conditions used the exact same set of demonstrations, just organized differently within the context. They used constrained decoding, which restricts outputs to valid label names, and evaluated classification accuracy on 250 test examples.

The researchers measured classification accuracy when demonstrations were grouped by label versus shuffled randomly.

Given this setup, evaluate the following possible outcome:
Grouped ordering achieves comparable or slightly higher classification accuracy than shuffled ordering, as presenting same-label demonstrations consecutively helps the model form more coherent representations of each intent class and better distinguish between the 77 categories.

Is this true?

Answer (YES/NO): NO